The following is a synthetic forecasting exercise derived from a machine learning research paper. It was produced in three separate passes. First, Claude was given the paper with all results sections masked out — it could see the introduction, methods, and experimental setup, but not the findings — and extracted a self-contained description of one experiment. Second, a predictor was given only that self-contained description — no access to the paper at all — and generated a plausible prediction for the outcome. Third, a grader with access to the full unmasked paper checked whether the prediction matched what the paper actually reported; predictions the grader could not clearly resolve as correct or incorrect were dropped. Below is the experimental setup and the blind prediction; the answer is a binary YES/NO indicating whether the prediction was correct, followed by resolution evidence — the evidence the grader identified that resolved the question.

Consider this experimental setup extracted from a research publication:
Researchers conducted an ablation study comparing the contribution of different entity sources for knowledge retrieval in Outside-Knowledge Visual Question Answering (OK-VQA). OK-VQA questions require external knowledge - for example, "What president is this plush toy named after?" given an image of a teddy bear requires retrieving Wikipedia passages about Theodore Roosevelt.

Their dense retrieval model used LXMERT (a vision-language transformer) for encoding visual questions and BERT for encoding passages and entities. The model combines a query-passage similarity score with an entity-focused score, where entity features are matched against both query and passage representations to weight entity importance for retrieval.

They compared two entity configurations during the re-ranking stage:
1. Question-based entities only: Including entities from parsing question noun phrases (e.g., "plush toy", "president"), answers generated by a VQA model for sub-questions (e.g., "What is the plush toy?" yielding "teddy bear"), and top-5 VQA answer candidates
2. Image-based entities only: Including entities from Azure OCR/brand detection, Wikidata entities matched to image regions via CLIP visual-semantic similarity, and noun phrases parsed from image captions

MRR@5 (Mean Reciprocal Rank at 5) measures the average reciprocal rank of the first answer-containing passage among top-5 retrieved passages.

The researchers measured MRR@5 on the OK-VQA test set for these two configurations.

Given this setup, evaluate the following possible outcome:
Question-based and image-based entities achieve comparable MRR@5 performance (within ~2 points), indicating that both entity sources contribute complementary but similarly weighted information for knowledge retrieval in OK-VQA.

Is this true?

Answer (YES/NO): YES